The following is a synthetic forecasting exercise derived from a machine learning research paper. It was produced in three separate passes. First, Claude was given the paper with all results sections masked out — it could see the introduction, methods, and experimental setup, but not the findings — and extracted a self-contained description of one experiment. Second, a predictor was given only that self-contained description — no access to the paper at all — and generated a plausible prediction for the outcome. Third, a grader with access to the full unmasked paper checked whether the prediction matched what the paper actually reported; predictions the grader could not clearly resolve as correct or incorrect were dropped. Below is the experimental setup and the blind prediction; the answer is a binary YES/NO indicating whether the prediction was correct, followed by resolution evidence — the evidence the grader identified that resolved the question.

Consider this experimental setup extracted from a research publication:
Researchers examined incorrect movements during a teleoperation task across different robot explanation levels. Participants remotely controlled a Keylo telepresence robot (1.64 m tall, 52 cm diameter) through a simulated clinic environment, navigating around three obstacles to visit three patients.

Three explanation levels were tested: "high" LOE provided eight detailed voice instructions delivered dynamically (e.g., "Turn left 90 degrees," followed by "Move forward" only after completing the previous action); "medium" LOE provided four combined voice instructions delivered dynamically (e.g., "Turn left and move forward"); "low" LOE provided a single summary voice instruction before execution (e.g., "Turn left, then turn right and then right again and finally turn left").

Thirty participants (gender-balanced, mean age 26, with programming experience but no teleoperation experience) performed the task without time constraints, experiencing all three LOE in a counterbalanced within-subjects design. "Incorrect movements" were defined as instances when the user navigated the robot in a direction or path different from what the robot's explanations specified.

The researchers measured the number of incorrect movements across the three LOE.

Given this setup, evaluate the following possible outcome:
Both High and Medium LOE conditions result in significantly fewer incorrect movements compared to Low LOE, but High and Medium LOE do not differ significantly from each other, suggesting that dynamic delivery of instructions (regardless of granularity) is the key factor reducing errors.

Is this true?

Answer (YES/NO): NO